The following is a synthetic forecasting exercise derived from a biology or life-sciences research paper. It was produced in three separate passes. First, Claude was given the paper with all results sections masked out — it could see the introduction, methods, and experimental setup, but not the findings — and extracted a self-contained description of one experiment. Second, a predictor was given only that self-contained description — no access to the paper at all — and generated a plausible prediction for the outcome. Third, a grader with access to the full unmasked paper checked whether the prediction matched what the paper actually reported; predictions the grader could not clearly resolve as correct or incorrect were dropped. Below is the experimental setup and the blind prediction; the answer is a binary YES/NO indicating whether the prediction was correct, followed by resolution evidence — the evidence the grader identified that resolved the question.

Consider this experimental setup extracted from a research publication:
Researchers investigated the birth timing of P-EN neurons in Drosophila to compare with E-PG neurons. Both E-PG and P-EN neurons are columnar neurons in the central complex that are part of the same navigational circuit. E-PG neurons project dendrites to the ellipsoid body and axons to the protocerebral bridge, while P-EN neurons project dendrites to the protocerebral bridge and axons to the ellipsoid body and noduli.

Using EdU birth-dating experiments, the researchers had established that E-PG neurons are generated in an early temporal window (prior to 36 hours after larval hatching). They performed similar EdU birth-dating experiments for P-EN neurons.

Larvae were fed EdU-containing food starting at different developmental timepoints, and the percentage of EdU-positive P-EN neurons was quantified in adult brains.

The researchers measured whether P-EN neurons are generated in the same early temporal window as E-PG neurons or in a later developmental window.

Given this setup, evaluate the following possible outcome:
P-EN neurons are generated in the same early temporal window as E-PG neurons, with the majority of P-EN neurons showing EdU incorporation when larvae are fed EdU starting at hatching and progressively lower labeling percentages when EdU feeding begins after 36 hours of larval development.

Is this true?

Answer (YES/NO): YES